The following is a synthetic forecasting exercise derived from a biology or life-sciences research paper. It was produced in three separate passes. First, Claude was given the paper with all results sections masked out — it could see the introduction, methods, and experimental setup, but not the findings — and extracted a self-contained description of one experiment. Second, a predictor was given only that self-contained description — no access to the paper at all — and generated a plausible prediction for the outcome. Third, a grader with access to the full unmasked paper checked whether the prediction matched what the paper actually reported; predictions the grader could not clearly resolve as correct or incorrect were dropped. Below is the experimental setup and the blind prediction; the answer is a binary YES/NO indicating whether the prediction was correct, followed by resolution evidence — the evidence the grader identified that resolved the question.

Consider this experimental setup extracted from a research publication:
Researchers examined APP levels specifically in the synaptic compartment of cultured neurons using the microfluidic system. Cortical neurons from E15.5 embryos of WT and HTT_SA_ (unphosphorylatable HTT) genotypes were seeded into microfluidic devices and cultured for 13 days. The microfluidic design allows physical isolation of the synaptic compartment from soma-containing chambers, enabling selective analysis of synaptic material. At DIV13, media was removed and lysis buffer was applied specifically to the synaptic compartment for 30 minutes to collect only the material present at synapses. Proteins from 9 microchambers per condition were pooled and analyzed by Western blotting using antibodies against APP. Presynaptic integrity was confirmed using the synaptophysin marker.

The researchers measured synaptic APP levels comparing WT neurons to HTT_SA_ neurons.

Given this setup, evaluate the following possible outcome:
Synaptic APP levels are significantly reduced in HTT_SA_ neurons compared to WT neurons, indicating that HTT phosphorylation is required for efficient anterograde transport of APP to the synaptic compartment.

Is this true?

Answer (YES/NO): YES